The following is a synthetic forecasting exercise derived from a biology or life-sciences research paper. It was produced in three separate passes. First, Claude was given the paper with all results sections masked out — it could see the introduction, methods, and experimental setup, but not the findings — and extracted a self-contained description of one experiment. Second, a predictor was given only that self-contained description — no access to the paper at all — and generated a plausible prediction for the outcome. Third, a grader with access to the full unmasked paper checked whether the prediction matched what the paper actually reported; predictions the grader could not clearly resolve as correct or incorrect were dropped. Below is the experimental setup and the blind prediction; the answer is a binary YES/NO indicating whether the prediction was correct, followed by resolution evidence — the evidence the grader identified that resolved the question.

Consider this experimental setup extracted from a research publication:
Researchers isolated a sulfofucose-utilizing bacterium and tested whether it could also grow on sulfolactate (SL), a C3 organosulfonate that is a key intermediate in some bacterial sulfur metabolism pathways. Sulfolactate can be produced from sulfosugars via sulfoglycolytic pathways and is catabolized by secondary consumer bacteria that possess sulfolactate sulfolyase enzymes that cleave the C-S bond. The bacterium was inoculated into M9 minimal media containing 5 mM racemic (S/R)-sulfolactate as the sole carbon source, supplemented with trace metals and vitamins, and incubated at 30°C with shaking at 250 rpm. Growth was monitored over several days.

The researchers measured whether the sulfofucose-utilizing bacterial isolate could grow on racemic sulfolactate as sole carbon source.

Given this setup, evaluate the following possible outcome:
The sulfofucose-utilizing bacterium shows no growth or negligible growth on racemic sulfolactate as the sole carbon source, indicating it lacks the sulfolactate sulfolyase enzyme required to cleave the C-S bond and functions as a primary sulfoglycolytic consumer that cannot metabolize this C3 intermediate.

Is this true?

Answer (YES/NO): YES